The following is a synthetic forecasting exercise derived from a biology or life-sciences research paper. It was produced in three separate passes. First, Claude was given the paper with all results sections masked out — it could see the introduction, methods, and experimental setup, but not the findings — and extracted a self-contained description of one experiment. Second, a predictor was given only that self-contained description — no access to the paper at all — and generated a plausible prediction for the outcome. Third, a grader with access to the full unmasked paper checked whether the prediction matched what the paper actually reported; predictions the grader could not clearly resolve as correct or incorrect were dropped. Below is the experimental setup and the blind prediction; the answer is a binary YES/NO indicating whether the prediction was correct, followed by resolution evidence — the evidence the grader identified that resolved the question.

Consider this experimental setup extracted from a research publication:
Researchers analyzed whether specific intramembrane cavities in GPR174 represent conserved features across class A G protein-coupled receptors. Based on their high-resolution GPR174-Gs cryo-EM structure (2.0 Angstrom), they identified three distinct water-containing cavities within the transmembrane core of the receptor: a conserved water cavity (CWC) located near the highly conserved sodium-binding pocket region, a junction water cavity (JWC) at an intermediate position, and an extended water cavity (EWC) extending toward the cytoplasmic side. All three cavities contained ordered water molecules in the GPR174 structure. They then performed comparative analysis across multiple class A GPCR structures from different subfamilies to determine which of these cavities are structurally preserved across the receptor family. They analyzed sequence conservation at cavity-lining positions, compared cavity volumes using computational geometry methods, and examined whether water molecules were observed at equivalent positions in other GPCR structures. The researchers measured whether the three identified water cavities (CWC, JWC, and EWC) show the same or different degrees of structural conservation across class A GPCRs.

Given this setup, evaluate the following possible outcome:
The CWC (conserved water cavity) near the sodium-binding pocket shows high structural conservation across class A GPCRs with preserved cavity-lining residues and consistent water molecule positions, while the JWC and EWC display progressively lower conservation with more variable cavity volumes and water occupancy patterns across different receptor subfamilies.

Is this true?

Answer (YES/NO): NO